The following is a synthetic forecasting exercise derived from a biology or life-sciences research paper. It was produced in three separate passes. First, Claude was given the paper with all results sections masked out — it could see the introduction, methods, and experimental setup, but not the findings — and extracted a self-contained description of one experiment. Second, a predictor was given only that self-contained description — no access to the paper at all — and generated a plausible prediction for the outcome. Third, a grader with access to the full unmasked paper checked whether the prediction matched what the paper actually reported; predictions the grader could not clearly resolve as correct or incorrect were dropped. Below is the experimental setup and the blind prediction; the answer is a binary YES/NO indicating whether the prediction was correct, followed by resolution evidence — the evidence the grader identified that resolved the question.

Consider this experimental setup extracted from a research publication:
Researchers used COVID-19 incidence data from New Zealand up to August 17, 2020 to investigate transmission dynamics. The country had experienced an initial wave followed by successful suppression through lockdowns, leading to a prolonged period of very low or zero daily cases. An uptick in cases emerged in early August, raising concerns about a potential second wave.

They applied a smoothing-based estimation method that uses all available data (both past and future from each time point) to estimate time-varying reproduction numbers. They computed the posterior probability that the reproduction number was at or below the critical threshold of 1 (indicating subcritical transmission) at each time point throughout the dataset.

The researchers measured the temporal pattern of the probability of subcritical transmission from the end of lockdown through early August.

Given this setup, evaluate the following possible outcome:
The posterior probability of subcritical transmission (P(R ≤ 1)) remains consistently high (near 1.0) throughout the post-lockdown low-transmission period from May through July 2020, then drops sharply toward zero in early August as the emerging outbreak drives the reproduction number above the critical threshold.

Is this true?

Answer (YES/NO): NO